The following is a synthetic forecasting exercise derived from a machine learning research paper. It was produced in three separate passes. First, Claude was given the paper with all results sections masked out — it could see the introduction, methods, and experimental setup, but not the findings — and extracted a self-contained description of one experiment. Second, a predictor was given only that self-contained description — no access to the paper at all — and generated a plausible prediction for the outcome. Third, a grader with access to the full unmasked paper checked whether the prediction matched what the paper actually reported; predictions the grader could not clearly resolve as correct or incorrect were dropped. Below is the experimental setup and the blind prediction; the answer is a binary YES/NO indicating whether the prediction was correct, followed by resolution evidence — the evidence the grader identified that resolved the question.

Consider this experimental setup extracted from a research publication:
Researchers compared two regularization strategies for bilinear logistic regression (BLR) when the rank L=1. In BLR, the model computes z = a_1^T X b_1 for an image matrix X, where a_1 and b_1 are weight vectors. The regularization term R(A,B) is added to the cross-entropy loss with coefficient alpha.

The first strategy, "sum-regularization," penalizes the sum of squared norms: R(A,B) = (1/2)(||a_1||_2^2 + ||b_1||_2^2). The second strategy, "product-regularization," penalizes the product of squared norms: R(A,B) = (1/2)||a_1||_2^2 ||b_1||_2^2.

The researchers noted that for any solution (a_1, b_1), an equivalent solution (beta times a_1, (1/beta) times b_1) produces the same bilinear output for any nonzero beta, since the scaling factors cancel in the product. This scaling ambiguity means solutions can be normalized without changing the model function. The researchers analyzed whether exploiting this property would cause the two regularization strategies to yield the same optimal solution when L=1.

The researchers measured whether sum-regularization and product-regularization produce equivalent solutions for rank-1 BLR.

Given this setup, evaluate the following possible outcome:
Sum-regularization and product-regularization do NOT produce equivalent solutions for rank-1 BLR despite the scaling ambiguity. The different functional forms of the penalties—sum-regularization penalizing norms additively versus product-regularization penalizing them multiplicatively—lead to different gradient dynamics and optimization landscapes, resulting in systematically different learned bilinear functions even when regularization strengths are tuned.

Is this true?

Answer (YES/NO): NO